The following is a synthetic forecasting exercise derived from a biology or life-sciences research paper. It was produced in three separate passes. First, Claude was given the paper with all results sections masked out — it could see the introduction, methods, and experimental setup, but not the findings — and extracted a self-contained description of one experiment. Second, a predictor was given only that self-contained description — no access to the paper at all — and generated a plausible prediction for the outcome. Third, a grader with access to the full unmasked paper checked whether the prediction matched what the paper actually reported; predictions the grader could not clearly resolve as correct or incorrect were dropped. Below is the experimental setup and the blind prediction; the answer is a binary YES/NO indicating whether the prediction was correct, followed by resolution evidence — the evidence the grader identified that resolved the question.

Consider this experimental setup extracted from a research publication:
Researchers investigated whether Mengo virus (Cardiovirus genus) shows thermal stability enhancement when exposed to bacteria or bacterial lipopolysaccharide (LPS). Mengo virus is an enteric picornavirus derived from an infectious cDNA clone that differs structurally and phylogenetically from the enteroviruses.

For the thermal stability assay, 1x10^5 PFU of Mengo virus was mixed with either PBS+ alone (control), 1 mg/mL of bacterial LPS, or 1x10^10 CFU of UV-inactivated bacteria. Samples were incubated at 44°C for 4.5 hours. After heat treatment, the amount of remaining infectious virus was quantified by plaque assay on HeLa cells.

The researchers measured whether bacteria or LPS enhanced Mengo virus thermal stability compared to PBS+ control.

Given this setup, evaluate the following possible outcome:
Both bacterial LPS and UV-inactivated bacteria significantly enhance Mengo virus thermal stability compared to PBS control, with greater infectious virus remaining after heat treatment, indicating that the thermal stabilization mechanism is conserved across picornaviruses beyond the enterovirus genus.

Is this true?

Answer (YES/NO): NO